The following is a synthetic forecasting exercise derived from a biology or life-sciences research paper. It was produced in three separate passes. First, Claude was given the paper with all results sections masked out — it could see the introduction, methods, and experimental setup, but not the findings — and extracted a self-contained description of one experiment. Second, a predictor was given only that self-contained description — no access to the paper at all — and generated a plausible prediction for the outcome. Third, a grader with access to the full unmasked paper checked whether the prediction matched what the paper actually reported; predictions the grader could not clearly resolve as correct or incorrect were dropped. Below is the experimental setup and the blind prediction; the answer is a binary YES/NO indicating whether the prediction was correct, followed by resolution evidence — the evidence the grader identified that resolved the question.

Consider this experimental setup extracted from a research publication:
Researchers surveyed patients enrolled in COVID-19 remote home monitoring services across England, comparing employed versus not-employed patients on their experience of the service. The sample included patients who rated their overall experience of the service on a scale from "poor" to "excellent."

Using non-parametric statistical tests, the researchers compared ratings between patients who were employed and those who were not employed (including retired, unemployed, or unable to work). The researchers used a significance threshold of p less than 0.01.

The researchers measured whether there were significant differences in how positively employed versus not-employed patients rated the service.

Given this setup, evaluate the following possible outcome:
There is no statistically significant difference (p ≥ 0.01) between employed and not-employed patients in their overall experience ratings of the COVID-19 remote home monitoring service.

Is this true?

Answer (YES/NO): NO